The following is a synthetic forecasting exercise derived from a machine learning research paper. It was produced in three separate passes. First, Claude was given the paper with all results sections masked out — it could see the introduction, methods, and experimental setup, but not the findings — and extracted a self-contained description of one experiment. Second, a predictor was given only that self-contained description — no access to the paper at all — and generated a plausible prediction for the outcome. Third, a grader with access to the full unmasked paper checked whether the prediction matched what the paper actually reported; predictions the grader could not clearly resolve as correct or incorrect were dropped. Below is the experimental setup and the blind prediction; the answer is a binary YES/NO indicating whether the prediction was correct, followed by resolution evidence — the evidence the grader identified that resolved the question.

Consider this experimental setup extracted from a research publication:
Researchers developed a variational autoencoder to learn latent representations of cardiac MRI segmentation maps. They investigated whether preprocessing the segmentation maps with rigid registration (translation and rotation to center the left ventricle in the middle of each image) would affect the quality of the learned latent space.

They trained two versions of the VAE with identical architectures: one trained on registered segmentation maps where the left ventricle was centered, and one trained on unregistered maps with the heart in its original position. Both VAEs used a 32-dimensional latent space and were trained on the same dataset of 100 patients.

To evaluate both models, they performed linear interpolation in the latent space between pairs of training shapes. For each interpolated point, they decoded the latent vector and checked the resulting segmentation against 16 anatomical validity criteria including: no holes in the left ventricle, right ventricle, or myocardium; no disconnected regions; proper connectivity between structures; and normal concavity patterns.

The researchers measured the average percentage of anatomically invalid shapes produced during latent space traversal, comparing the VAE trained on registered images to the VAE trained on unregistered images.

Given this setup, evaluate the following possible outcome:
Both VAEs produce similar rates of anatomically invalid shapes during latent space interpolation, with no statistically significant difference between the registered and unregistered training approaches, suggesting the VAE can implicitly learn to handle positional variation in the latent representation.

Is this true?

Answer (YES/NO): YES